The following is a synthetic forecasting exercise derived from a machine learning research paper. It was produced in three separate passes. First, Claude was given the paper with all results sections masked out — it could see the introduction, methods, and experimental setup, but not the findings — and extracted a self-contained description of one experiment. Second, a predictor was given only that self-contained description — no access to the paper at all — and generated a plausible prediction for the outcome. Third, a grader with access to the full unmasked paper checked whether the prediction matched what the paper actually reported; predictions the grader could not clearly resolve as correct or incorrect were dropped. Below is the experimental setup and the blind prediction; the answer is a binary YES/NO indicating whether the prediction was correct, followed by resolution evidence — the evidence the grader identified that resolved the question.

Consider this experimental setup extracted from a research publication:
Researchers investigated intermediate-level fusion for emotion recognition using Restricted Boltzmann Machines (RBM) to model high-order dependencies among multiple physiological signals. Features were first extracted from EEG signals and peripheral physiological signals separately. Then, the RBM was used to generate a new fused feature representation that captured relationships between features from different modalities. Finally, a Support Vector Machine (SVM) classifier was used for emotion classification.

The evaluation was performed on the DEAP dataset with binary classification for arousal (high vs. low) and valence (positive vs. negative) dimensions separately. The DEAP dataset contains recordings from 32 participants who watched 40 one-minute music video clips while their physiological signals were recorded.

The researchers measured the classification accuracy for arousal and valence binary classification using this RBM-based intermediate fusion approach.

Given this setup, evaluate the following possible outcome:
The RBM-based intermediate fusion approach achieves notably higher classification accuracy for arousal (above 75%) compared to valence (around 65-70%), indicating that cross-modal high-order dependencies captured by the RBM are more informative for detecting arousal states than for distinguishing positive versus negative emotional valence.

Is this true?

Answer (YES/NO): NO